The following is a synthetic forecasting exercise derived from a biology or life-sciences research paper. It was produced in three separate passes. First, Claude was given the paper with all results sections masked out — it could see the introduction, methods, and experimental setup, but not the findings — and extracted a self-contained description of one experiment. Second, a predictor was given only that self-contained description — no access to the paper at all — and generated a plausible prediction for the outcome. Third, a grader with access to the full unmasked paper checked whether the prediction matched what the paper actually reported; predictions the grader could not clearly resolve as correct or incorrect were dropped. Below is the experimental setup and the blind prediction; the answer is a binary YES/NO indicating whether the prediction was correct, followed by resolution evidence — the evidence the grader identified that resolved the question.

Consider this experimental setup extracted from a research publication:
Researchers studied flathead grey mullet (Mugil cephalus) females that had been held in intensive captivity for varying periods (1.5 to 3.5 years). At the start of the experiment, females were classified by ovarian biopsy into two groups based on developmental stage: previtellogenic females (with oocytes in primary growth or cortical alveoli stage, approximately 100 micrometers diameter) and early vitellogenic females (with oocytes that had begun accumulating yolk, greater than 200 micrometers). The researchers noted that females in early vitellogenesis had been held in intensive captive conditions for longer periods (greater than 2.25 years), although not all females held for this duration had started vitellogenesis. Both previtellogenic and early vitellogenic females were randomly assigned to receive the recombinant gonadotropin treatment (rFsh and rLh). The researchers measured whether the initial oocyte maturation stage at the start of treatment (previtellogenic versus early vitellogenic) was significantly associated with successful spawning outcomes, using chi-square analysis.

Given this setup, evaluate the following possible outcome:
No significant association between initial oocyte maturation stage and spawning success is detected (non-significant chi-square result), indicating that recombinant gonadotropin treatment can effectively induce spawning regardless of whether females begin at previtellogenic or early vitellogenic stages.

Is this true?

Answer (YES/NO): YES